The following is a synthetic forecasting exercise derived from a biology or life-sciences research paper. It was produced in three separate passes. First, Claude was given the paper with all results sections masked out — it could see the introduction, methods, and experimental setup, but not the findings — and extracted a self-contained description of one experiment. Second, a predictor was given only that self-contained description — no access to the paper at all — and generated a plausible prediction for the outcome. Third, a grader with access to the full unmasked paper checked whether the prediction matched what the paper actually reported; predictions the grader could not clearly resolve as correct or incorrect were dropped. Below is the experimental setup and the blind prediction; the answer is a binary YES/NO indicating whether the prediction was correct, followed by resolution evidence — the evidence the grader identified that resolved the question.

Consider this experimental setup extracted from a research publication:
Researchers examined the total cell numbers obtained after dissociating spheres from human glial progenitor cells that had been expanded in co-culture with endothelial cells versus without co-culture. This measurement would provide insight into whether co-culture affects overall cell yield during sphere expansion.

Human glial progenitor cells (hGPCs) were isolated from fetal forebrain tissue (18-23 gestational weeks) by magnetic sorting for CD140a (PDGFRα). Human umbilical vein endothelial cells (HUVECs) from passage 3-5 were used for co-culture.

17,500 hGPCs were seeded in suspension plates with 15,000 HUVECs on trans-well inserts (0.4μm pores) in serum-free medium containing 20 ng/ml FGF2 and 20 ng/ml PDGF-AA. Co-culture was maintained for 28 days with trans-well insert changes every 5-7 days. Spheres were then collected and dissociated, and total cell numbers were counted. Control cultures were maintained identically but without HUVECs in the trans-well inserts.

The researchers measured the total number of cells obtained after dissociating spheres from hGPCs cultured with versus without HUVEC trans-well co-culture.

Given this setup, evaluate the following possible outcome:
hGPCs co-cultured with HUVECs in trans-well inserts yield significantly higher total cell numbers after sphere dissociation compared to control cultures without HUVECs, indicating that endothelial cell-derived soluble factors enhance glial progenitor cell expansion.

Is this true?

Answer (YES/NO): YES